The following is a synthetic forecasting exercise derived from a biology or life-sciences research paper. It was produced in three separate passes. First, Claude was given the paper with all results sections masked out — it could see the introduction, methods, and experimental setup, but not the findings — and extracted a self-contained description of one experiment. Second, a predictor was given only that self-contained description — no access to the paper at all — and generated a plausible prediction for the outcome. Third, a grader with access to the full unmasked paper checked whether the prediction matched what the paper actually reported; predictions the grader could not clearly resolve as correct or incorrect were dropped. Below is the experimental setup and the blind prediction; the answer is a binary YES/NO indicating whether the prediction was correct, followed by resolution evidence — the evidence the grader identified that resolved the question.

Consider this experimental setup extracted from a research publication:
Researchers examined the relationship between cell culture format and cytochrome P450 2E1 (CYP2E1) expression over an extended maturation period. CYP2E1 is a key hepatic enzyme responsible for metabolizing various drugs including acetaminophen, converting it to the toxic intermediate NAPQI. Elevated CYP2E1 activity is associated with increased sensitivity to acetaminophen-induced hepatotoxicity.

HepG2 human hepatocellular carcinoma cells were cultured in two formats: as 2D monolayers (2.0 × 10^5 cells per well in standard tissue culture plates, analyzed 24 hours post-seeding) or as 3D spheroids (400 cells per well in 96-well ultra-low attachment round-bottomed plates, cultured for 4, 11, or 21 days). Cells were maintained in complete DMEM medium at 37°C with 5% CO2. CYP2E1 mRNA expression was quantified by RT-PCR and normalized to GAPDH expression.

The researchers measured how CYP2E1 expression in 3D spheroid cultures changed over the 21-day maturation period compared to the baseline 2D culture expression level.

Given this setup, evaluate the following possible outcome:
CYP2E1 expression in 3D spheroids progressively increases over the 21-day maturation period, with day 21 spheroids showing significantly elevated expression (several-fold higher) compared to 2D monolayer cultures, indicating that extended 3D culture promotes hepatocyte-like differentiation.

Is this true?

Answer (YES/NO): YES